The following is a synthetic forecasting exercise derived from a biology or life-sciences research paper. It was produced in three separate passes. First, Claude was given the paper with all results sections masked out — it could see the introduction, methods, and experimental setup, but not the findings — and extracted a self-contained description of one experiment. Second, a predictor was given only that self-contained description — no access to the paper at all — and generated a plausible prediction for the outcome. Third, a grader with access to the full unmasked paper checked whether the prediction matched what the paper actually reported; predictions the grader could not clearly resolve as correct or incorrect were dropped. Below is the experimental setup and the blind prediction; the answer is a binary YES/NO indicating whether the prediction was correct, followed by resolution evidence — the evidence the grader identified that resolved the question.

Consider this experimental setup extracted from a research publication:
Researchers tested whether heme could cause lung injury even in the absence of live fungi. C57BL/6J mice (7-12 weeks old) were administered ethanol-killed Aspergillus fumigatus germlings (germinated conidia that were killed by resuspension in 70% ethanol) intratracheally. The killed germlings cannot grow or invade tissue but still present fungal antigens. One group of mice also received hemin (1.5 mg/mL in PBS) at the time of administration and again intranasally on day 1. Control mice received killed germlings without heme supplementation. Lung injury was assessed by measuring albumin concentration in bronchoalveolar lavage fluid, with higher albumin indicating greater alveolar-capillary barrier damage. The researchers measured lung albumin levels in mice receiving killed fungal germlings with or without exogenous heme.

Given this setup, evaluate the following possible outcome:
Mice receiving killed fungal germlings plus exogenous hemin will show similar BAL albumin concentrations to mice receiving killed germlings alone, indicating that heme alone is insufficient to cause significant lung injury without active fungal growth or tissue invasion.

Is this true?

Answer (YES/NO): NO